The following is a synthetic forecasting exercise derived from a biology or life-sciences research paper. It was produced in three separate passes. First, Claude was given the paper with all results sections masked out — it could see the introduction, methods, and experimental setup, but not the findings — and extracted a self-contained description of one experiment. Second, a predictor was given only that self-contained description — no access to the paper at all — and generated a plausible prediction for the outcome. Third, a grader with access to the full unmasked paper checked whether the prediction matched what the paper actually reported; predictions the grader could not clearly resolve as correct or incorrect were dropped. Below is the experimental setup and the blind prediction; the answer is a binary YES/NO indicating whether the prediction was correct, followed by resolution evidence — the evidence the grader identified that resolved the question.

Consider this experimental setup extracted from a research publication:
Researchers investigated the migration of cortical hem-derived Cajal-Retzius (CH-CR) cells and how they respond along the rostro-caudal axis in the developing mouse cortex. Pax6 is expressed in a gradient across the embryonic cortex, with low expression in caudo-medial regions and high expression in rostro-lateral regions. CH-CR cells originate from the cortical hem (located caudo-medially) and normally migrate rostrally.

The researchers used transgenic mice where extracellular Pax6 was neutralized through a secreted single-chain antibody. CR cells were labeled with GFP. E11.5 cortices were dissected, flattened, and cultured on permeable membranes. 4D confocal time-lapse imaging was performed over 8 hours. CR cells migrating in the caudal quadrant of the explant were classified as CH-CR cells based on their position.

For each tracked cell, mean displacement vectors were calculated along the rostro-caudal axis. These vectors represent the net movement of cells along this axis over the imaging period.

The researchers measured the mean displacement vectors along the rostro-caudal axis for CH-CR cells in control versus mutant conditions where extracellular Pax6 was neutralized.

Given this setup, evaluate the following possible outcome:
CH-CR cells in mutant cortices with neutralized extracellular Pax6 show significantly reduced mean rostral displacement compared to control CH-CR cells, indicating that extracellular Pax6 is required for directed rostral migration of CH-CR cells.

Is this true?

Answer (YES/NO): NO